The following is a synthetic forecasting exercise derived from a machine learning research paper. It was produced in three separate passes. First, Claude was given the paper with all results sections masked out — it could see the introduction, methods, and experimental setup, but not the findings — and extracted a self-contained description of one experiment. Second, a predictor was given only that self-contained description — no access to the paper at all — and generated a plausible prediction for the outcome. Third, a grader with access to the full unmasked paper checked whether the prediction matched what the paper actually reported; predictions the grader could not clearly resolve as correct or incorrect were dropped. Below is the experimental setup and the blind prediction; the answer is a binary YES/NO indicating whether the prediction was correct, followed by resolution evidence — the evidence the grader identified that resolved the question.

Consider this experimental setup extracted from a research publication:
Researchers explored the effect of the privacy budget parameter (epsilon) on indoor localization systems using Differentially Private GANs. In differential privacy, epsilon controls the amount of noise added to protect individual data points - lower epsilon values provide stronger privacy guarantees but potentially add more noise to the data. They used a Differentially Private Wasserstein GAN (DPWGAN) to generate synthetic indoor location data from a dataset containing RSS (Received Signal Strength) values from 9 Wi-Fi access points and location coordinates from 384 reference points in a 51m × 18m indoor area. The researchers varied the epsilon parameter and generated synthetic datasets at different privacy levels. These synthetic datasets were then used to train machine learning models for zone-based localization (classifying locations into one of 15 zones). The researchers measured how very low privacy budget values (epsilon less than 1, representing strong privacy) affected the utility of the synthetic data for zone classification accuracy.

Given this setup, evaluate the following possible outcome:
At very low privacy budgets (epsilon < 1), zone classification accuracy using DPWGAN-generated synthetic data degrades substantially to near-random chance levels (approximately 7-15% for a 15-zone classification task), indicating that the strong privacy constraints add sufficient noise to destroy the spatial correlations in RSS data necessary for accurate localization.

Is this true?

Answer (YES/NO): NO